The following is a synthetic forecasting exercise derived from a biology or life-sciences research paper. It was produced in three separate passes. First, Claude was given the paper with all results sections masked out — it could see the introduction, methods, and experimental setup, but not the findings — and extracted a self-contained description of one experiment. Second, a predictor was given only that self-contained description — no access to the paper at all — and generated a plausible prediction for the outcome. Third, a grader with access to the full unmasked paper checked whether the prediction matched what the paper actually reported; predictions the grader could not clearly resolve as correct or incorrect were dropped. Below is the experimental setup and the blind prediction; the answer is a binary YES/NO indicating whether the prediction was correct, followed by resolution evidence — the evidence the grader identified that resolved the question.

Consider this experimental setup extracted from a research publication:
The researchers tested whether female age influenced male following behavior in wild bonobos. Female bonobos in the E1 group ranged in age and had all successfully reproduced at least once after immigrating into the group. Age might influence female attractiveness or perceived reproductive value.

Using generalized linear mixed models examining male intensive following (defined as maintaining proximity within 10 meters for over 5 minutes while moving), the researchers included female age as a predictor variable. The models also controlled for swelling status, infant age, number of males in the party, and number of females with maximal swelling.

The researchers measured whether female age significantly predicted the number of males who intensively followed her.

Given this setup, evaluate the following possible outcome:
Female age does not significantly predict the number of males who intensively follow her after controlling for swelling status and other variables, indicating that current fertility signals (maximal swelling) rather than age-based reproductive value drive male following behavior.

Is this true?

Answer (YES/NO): YES